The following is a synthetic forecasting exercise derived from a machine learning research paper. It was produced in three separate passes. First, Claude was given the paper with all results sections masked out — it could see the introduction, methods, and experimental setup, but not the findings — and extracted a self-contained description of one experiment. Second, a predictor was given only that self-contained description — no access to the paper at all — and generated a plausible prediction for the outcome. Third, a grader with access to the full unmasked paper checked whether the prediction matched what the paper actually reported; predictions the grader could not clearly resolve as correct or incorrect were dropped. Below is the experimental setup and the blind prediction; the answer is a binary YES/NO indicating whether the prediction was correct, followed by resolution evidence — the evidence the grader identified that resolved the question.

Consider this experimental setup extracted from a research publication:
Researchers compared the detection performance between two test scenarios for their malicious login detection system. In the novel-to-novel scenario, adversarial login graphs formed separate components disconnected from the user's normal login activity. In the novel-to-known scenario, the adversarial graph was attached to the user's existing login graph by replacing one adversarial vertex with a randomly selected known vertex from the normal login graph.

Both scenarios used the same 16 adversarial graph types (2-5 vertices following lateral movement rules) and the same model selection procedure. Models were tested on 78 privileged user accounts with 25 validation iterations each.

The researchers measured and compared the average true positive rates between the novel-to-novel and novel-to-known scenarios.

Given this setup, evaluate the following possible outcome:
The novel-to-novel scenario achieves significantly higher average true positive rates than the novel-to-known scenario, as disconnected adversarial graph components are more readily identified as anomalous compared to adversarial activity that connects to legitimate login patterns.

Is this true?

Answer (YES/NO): YES